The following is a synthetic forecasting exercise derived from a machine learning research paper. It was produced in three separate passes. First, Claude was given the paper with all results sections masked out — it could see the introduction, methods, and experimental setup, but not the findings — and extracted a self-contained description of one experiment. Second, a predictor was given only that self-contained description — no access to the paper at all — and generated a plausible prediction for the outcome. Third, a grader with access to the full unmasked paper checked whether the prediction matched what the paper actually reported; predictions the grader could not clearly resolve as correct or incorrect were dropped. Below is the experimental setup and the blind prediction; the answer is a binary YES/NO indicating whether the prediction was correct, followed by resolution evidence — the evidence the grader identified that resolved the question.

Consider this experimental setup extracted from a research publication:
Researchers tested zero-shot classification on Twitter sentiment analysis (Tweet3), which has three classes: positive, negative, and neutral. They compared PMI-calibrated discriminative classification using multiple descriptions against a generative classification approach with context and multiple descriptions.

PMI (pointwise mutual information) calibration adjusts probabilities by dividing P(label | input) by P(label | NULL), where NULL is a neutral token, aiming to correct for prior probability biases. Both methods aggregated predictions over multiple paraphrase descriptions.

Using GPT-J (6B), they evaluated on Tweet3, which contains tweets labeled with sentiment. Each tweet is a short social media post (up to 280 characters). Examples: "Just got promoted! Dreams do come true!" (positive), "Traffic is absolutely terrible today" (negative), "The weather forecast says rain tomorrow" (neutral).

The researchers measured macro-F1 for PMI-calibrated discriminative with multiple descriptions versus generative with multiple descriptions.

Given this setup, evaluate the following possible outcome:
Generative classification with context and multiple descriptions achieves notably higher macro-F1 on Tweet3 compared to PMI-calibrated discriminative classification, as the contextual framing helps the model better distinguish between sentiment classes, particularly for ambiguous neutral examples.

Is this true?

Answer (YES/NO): NO